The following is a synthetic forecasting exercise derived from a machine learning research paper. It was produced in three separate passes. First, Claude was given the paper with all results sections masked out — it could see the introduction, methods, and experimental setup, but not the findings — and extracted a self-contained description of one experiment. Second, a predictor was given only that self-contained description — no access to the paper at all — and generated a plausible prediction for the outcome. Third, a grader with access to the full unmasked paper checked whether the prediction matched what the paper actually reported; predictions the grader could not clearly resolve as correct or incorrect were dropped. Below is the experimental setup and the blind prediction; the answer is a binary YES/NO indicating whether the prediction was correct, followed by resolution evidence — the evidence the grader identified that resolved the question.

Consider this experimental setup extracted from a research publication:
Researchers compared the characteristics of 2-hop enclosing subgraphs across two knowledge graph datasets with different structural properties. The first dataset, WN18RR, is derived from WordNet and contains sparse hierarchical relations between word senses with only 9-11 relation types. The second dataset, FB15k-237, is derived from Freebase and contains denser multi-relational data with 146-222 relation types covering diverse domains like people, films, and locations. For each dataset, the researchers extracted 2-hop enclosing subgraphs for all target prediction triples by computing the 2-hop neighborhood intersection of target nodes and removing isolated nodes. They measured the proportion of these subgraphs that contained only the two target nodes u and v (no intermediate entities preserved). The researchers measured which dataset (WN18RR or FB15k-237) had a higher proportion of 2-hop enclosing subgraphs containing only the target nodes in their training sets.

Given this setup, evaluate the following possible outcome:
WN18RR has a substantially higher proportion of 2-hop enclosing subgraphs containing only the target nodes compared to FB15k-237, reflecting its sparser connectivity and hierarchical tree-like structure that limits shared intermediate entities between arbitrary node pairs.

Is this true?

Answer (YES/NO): YES